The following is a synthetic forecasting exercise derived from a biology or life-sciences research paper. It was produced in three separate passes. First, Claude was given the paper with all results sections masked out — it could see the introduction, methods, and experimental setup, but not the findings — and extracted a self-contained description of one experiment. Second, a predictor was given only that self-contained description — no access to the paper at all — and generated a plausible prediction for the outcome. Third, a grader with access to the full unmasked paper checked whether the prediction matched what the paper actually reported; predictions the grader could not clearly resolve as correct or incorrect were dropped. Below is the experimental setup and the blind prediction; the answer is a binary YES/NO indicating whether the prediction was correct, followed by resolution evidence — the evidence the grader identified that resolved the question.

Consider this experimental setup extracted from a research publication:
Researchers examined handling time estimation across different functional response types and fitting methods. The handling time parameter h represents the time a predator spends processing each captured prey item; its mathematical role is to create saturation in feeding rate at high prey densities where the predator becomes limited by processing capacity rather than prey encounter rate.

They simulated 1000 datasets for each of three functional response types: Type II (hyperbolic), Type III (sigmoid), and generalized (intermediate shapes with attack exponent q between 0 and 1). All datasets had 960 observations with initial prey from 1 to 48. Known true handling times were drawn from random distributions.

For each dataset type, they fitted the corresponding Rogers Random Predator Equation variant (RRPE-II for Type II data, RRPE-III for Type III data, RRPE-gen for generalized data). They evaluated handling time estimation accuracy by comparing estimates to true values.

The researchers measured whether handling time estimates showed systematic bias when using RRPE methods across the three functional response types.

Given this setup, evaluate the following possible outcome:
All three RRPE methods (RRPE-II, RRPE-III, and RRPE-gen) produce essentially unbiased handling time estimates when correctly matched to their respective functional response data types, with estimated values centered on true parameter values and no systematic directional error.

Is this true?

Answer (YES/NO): NO